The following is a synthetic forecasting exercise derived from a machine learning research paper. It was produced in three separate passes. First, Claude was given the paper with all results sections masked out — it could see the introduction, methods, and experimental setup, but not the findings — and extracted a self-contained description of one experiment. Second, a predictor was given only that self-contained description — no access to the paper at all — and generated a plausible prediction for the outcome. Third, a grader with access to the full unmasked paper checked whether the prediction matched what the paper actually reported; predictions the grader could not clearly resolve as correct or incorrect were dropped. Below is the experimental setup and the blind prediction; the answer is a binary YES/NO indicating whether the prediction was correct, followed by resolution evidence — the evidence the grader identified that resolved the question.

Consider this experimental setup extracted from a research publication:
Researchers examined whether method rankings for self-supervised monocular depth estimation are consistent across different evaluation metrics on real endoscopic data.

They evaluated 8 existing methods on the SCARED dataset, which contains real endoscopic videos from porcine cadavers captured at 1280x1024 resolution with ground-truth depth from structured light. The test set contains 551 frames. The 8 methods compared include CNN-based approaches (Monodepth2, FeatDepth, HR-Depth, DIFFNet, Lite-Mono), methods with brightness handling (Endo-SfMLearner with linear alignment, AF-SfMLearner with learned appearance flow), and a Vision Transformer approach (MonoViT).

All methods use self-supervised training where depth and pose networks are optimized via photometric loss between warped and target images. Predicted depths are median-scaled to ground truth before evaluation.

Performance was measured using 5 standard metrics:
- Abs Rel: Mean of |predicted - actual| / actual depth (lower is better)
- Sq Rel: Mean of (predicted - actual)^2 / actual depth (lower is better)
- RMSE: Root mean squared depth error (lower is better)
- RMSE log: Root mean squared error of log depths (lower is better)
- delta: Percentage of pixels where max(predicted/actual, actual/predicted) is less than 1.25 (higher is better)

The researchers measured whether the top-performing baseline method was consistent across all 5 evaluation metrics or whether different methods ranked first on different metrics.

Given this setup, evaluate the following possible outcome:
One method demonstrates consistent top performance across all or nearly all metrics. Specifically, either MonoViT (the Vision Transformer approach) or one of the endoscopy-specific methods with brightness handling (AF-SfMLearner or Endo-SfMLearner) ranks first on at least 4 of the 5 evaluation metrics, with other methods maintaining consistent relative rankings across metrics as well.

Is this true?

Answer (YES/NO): YES